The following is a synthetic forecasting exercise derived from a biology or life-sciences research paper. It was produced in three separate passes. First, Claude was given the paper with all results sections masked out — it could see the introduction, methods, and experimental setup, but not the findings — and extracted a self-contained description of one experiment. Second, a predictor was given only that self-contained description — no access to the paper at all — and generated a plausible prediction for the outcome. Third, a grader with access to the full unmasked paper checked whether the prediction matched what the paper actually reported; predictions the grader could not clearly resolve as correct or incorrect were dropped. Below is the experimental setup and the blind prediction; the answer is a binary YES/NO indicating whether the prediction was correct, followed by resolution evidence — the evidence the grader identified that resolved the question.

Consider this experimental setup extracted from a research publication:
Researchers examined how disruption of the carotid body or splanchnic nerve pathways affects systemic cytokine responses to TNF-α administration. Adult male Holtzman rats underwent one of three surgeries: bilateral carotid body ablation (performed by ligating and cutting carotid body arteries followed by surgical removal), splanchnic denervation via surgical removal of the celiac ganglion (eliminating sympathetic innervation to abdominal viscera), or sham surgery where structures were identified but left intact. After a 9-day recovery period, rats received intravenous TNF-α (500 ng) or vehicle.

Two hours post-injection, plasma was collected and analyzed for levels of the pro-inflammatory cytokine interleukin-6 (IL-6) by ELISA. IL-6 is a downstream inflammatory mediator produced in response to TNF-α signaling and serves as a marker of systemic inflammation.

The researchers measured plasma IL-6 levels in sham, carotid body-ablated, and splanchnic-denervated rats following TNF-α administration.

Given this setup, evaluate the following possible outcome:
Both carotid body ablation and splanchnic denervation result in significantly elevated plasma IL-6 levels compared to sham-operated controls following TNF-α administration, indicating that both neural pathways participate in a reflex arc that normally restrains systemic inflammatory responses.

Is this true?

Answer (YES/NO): NO